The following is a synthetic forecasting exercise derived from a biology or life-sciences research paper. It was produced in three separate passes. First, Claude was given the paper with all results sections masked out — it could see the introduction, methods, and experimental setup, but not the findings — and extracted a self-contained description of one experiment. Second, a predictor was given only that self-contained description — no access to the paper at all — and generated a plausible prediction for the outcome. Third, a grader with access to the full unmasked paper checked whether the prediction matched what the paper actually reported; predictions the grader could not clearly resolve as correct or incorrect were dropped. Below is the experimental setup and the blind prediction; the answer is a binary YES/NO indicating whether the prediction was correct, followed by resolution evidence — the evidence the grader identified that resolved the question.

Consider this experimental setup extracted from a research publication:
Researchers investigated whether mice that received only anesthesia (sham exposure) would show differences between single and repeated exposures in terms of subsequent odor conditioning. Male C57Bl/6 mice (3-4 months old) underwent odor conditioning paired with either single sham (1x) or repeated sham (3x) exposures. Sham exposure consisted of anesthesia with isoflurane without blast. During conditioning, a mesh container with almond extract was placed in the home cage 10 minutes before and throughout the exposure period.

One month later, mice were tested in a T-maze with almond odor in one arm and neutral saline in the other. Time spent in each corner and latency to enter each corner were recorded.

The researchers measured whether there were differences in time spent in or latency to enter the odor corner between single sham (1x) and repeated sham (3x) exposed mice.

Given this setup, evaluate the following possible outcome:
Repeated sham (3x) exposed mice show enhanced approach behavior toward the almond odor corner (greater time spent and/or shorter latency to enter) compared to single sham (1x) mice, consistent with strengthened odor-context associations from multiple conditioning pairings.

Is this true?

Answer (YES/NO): NO